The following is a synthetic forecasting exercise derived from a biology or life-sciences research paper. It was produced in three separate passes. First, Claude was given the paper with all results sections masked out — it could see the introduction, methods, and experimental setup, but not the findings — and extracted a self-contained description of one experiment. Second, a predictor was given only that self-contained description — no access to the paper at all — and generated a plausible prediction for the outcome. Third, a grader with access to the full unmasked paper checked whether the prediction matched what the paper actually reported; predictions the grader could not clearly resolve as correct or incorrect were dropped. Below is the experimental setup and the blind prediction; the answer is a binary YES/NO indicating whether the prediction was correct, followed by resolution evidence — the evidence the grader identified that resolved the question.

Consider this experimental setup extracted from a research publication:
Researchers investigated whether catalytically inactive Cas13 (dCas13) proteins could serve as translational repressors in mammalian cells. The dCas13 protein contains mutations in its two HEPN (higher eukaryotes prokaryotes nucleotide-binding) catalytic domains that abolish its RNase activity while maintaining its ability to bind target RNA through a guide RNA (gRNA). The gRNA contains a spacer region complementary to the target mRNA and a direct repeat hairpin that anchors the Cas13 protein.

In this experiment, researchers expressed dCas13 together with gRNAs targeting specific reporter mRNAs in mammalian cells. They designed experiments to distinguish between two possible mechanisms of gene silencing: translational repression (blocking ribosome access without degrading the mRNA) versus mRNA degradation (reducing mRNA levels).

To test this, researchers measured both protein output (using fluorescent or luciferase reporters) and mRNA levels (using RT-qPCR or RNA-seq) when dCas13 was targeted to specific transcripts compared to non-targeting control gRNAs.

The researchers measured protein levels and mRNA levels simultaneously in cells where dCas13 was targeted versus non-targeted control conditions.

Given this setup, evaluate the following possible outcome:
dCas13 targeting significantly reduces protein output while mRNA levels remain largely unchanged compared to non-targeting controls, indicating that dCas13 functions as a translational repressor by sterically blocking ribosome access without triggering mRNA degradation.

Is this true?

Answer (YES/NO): YES